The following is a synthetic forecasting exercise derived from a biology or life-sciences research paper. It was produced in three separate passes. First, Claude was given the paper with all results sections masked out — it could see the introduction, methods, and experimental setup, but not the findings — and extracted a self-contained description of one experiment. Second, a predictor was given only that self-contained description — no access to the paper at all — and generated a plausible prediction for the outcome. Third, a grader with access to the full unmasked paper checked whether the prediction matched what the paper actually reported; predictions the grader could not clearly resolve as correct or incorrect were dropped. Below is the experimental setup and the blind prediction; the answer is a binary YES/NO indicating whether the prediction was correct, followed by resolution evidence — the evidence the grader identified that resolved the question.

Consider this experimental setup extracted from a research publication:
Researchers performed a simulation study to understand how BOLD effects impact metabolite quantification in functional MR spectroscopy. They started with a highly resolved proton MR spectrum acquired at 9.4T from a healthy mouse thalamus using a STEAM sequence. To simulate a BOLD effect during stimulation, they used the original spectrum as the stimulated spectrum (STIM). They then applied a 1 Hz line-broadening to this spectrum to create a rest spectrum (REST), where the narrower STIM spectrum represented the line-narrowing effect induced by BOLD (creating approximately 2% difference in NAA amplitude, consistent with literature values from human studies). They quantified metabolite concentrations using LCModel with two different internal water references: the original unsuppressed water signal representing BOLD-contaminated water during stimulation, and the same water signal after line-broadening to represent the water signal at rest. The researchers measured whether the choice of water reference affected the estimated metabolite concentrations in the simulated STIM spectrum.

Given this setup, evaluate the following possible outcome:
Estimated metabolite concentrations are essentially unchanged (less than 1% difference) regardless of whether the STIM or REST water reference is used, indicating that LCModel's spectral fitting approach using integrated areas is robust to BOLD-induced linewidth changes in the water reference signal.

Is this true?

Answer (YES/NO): NO